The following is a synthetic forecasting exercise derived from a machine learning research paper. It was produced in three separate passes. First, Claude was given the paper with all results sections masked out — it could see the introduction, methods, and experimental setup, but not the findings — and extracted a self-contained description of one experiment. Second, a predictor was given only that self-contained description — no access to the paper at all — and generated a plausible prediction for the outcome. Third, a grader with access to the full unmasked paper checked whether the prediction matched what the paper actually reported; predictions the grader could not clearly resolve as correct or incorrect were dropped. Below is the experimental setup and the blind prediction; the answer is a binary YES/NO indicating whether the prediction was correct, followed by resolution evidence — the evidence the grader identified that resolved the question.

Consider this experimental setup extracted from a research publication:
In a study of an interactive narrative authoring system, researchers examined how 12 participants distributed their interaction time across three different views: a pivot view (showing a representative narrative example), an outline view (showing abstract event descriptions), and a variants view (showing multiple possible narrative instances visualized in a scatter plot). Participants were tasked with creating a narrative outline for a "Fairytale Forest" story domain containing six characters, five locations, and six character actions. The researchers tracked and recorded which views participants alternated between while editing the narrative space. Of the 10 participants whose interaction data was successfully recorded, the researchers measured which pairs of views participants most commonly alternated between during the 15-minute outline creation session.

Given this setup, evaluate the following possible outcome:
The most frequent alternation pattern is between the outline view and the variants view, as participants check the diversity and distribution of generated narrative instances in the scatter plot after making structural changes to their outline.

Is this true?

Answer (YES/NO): YES